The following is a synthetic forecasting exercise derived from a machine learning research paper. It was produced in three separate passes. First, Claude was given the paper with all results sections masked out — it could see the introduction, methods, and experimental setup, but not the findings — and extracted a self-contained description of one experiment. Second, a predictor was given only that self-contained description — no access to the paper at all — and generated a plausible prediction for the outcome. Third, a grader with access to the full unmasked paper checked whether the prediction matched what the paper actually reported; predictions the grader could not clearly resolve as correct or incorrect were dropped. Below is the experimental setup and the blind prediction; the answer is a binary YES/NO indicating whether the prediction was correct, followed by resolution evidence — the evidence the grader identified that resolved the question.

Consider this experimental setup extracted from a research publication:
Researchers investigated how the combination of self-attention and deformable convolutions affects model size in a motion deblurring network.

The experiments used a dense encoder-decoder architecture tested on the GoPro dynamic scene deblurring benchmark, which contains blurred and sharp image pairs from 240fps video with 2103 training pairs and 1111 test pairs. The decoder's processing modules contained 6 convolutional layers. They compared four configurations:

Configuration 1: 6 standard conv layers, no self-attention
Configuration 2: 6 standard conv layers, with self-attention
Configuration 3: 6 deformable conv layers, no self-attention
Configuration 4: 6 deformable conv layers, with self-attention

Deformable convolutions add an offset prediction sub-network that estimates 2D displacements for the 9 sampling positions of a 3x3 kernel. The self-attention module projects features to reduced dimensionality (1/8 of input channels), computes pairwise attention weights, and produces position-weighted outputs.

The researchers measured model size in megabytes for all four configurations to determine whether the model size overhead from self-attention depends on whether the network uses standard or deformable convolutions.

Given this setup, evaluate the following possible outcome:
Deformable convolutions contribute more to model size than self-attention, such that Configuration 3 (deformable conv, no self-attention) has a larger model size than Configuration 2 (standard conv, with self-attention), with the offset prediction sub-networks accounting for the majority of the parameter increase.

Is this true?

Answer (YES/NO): YES